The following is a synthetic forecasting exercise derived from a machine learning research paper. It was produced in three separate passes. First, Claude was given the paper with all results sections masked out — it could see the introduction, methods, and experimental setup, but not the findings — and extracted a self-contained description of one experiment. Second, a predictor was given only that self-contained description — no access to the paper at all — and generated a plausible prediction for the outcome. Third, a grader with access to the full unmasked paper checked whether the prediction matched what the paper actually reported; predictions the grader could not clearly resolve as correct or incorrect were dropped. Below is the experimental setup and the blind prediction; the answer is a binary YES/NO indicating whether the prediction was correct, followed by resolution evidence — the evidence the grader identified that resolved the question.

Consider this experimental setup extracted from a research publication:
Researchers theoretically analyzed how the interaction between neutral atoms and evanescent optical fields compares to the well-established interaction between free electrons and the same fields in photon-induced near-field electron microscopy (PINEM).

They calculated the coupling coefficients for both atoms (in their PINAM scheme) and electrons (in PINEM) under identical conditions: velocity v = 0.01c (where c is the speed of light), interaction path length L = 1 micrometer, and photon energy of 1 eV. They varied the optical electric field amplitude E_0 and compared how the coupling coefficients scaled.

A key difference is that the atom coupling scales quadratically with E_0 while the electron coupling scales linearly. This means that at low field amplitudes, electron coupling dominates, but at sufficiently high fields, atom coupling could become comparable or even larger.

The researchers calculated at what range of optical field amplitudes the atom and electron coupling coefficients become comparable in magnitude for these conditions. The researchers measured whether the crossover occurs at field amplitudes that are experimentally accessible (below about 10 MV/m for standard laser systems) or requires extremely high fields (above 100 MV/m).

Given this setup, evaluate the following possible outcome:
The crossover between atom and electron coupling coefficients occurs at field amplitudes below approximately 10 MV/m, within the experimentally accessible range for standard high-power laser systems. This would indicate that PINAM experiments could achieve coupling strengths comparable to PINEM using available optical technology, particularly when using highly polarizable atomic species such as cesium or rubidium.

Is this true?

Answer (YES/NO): NO